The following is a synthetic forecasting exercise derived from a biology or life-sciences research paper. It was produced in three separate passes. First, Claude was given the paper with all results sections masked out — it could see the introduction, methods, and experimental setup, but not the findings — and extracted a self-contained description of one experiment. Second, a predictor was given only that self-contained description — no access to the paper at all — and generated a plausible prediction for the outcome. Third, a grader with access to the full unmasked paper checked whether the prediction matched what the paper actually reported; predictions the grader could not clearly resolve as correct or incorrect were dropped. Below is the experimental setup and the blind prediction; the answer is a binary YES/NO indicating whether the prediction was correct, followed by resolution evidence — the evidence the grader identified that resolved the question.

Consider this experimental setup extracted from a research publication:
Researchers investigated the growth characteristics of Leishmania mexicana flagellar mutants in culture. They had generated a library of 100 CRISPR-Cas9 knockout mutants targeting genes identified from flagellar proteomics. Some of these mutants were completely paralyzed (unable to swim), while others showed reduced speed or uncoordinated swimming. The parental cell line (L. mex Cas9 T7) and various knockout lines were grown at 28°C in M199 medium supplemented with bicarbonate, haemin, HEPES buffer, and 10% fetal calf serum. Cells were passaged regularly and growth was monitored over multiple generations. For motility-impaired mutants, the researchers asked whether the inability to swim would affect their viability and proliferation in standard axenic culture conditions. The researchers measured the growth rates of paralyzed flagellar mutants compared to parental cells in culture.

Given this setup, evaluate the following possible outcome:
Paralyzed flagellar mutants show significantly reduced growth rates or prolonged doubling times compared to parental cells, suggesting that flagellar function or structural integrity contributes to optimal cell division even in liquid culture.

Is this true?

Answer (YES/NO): NO